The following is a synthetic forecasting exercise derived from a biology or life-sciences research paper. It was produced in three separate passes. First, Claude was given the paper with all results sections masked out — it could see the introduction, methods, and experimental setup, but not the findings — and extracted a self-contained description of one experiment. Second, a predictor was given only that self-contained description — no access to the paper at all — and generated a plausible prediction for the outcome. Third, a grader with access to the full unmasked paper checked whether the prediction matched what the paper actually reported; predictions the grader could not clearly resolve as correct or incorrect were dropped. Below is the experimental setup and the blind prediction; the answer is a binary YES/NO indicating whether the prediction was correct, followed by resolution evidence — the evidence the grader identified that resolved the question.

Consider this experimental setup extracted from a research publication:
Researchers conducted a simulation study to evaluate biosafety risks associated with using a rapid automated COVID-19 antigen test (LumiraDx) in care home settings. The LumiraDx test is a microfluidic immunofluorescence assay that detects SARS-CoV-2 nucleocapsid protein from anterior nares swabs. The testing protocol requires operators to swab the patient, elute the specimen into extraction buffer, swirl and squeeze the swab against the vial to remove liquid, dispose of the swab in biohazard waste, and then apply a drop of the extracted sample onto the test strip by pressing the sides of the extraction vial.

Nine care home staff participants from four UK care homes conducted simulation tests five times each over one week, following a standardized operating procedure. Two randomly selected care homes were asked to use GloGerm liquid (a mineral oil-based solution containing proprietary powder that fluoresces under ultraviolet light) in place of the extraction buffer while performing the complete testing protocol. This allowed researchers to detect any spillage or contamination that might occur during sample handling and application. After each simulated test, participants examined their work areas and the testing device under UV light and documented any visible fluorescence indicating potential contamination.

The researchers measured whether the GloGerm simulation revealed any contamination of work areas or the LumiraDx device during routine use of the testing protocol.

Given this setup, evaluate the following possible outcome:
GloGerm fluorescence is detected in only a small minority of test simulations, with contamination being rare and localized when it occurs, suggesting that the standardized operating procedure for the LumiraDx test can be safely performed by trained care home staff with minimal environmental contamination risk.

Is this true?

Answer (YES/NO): NO